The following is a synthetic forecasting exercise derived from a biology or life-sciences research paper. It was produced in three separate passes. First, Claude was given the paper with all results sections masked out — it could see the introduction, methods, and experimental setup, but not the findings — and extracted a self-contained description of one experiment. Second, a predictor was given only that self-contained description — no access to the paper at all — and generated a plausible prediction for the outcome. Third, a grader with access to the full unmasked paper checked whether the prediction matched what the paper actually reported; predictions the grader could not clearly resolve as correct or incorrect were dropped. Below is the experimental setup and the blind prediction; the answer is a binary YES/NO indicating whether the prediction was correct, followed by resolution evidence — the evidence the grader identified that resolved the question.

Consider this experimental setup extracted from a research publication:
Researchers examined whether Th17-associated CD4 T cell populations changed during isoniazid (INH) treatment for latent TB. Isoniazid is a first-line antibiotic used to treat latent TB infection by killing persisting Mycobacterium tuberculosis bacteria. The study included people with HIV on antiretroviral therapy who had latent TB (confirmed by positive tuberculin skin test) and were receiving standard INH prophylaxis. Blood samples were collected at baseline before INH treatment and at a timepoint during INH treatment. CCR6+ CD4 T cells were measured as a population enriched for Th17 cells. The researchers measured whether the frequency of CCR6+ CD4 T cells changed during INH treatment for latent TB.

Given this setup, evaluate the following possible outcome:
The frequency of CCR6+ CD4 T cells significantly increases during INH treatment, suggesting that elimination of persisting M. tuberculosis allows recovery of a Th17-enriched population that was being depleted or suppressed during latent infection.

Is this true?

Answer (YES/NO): NO